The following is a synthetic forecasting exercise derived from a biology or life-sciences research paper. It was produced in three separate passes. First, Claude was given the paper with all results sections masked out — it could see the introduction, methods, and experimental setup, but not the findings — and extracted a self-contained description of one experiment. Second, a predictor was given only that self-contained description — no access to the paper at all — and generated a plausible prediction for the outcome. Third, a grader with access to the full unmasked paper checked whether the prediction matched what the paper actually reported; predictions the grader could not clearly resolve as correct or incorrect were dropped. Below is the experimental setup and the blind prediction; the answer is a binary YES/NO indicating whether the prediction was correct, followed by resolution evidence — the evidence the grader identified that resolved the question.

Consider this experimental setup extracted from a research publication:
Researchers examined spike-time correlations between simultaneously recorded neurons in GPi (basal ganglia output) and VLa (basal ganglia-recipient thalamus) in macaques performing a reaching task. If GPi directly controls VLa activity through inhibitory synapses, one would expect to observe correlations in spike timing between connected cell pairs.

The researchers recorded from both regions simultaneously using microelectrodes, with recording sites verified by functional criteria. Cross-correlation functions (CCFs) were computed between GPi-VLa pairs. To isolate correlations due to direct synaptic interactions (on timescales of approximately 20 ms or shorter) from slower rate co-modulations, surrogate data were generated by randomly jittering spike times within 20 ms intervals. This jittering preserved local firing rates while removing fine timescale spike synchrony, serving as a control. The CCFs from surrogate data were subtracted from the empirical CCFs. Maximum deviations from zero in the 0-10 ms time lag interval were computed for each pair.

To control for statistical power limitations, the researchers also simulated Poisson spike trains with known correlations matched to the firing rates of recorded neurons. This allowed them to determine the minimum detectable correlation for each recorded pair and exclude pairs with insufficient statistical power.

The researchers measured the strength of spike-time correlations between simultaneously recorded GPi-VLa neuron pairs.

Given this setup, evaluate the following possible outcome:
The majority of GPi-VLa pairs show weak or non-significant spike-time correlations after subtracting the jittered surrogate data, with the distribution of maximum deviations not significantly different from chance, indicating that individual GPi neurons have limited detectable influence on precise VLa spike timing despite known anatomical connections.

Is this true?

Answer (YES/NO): YES